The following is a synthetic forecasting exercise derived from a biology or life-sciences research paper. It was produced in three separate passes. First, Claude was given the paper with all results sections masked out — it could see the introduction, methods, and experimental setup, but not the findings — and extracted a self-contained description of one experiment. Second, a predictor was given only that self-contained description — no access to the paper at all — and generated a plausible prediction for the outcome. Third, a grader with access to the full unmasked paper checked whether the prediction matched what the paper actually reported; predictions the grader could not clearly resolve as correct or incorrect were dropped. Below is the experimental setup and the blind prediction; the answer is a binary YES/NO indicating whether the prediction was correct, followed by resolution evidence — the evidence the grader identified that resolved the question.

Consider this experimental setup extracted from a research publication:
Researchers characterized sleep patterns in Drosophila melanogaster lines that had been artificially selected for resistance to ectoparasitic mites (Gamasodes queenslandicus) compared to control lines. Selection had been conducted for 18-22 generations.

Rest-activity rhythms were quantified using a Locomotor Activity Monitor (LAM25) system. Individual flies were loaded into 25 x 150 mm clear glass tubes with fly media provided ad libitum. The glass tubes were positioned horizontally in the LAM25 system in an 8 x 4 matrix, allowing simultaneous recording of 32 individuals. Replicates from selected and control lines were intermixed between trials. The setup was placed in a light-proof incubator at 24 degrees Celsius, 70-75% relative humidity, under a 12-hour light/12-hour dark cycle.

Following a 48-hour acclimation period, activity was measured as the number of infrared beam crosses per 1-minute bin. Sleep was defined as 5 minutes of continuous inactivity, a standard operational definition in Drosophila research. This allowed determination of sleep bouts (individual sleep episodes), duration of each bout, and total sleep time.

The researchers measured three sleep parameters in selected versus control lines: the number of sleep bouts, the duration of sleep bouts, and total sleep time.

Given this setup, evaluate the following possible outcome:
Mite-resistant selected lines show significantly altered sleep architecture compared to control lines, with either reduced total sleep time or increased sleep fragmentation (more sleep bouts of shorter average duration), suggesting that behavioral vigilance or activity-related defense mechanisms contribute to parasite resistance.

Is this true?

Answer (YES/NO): YES